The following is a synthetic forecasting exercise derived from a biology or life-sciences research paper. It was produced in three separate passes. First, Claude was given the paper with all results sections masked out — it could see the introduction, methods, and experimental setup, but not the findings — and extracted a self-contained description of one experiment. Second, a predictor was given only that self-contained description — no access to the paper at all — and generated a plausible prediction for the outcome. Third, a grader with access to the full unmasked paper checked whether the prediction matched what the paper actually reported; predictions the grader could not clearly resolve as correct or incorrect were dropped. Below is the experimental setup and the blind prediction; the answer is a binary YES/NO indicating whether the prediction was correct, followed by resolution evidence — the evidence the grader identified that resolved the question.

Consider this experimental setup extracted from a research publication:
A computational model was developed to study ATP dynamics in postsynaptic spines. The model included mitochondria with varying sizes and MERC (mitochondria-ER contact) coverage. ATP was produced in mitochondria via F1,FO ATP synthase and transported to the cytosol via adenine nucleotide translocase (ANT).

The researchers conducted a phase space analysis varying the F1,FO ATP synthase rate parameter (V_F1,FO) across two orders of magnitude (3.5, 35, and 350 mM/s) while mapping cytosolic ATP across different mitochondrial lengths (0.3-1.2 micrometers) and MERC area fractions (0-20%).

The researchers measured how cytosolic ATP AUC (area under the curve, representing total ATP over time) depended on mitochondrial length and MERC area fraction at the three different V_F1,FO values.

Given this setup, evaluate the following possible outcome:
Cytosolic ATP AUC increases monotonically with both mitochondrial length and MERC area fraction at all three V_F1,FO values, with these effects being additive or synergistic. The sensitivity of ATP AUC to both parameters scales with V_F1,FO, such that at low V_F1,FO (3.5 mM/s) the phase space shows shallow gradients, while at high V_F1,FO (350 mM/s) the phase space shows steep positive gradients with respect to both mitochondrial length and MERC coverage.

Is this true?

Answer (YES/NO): NO